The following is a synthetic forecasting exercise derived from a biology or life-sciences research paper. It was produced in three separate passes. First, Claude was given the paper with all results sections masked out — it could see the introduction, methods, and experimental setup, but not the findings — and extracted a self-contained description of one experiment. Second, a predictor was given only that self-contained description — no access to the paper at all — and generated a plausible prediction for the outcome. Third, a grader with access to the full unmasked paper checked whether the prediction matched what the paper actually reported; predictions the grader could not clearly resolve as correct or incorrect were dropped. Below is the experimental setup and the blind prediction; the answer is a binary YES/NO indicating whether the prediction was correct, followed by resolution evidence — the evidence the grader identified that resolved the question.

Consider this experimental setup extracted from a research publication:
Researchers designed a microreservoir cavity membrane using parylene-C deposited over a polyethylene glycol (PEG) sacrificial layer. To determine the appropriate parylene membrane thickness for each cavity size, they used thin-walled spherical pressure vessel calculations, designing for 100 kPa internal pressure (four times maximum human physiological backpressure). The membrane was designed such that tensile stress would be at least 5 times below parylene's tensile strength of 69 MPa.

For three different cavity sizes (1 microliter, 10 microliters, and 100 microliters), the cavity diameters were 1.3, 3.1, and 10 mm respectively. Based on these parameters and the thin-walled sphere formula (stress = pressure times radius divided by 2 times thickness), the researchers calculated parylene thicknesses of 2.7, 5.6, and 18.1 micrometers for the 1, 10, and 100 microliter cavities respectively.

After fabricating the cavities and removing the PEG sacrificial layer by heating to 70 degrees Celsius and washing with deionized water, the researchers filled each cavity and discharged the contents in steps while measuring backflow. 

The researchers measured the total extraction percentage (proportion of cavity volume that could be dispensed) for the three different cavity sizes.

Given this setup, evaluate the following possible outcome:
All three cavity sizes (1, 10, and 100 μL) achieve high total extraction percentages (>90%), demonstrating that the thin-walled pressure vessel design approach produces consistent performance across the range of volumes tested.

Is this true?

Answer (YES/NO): YES